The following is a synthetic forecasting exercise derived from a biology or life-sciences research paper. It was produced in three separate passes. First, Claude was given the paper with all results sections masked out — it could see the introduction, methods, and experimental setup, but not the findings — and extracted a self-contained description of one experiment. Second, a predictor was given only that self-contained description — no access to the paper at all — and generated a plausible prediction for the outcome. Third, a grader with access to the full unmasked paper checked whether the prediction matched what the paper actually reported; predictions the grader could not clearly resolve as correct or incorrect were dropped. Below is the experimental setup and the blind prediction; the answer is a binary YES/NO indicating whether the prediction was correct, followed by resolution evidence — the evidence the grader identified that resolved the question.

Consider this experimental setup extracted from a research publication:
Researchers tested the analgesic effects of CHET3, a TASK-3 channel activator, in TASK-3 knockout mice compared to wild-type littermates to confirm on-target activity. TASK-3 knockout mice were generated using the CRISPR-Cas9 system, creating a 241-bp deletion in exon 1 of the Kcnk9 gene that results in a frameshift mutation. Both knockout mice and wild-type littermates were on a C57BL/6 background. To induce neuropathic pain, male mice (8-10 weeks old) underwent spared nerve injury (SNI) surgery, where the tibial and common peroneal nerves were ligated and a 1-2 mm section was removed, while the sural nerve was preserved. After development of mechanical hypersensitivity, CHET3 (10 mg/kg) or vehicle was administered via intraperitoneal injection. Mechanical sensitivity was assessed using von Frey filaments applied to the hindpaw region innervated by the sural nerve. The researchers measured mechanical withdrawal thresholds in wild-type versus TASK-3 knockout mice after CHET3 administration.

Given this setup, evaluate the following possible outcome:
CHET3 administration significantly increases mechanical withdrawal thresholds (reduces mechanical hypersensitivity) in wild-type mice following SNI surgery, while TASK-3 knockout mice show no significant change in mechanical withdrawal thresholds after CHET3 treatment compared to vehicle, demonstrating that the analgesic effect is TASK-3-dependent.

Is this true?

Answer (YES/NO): NO